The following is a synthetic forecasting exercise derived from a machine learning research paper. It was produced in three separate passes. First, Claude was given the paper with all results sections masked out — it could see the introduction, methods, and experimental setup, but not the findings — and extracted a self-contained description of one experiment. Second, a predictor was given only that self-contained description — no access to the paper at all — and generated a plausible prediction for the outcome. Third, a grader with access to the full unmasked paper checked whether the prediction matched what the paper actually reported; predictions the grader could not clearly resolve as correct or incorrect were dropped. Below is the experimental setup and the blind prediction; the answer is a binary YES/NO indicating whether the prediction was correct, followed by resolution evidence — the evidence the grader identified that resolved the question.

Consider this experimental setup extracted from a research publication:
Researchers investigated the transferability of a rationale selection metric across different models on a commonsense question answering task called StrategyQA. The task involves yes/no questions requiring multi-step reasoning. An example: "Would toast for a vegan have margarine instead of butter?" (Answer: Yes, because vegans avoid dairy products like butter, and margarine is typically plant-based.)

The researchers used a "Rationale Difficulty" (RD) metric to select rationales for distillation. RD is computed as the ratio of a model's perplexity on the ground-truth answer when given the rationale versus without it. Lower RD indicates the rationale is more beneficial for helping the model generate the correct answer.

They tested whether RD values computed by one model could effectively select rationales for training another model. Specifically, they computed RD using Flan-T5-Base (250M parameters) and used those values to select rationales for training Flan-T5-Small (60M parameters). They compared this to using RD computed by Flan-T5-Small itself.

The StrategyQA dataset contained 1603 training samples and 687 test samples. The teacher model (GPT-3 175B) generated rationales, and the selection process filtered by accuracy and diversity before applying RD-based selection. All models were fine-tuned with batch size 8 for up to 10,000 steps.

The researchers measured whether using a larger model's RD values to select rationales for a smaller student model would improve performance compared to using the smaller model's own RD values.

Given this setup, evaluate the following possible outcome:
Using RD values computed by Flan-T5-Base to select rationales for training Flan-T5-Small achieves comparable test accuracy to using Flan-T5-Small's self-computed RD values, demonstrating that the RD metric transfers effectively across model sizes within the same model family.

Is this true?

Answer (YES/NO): NO